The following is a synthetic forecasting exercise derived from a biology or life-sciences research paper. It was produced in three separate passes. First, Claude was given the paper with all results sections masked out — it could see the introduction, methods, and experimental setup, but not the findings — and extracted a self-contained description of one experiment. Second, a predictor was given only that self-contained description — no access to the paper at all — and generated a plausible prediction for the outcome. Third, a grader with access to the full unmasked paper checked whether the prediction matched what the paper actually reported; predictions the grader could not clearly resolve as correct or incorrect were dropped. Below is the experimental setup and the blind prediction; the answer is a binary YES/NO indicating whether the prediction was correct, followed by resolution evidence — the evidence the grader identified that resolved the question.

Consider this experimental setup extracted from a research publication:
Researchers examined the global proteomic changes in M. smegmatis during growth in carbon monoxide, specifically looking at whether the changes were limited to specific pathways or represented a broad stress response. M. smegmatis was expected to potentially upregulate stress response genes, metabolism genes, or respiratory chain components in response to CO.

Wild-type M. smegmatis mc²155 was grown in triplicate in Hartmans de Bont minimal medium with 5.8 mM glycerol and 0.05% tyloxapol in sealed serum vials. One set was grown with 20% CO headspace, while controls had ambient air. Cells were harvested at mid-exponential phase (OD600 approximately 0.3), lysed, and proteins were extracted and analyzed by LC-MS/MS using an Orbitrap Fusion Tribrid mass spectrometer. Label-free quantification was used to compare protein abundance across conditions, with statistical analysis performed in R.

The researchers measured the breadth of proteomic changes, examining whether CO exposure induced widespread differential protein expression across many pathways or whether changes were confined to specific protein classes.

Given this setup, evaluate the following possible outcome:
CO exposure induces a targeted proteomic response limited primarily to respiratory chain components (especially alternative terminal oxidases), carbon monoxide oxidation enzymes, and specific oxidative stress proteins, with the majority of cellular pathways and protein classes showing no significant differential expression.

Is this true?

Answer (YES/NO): NO